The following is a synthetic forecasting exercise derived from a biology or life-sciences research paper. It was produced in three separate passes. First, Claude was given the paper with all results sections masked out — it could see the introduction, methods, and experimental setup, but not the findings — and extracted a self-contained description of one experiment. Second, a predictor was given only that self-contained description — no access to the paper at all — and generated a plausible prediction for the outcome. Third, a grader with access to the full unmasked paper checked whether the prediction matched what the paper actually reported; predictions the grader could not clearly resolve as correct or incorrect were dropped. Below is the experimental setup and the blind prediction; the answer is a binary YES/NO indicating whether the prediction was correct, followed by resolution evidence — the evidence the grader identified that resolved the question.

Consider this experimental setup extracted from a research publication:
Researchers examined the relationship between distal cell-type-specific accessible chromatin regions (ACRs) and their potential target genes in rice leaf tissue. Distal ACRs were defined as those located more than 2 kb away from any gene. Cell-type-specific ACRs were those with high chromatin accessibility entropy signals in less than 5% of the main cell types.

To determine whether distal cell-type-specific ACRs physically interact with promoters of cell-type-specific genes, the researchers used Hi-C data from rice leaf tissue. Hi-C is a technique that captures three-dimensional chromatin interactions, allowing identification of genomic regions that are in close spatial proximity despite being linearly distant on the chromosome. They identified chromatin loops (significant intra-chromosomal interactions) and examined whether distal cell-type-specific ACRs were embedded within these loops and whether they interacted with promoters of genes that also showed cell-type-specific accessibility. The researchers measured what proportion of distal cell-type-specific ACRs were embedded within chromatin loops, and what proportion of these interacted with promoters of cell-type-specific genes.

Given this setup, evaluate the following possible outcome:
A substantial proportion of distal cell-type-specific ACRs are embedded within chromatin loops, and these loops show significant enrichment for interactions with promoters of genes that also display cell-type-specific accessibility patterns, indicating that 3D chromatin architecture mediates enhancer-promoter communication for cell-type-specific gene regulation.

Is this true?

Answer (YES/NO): NO